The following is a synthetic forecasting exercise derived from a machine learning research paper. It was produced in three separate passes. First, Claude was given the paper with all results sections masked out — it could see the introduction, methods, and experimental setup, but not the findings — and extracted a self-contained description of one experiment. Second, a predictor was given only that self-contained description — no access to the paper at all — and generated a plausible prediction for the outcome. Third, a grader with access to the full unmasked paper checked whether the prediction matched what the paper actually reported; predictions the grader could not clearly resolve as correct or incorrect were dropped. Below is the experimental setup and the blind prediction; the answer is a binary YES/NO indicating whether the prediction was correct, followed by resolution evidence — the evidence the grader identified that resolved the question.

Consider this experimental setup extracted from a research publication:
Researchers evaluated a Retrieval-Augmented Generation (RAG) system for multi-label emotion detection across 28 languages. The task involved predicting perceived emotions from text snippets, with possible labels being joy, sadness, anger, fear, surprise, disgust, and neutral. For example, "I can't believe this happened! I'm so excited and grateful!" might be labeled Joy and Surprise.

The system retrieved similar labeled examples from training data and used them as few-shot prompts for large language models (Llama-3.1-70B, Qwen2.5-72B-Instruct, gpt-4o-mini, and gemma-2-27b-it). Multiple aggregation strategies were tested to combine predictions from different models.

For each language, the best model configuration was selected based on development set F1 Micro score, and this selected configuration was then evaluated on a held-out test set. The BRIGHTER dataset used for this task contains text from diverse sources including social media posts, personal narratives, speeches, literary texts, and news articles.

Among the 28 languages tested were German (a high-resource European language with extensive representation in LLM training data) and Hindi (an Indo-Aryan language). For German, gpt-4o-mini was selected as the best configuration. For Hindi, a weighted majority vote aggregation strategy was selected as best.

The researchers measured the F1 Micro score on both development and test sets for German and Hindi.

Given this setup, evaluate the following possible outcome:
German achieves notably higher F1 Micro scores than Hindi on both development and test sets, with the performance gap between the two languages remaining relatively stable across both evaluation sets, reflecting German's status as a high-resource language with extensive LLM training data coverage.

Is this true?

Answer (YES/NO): NO